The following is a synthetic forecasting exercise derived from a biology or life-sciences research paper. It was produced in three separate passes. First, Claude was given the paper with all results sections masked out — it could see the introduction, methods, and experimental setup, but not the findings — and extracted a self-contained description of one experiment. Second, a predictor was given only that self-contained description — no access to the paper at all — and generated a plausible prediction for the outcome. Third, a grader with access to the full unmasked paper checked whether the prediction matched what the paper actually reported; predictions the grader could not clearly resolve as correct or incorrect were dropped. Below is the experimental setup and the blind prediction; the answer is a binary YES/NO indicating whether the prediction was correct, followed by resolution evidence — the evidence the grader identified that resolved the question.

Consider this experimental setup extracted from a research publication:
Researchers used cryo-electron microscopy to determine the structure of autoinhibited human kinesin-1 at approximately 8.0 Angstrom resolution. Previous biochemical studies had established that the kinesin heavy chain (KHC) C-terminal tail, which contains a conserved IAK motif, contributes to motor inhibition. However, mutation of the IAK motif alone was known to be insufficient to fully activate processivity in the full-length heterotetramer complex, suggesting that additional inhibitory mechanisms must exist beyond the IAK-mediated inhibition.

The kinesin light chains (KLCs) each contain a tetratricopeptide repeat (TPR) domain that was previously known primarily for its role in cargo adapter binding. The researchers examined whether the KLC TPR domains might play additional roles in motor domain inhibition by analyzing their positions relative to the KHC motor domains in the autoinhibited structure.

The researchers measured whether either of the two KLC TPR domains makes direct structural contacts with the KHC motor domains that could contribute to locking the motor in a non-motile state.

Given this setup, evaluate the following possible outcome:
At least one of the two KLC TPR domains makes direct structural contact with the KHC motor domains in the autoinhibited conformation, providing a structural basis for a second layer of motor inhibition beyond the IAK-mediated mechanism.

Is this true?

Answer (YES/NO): YES